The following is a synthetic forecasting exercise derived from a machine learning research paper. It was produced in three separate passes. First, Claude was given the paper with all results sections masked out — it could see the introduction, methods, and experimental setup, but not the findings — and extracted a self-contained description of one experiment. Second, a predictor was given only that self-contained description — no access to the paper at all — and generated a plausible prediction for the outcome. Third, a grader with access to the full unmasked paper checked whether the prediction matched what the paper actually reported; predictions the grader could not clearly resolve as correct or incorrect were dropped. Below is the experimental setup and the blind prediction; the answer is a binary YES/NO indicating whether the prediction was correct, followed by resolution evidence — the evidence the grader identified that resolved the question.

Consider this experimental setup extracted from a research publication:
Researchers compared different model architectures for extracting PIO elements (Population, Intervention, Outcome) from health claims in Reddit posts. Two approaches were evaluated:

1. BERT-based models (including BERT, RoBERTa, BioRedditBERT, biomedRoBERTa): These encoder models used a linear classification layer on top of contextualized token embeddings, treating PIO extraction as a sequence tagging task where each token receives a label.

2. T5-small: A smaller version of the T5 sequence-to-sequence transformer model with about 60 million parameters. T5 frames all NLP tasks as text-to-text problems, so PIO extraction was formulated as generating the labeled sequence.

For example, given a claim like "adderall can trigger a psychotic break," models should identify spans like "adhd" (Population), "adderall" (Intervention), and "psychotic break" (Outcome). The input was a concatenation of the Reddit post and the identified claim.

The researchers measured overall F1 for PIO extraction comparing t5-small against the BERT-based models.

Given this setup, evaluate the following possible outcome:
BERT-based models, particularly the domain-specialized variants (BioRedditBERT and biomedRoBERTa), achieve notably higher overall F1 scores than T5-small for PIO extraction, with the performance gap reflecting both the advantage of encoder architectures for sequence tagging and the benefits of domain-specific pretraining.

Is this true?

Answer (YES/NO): NO